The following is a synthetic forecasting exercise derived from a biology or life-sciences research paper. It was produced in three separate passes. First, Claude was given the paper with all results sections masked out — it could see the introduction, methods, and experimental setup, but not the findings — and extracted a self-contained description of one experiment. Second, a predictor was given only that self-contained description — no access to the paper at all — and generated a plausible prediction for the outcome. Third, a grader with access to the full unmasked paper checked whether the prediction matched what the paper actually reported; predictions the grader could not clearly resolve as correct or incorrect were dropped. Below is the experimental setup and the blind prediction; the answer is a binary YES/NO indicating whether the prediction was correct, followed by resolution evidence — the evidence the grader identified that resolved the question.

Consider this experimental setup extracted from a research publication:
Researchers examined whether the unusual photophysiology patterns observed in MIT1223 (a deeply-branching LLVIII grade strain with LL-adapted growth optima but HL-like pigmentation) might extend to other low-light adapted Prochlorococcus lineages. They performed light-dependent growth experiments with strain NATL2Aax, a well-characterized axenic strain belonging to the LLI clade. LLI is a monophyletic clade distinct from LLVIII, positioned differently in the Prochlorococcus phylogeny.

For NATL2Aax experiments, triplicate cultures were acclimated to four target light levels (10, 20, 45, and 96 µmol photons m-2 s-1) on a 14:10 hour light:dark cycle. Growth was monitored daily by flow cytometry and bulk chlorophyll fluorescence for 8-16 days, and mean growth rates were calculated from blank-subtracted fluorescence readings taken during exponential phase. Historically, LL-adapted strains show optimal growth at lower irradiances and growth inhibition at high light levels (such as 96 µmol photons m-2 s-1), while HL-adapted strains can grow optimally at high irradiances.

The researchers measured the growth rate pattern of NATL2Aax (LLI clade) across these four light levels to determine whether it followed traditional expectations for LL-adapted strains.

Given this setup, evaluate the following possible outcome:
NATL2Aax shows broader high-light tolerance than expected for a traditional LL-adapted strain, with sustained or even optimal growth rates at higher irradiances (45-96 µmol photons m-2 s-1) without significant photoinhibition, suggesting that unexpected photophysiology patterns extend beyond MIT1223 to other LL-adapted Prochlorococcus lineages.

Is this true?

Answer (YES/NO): YES